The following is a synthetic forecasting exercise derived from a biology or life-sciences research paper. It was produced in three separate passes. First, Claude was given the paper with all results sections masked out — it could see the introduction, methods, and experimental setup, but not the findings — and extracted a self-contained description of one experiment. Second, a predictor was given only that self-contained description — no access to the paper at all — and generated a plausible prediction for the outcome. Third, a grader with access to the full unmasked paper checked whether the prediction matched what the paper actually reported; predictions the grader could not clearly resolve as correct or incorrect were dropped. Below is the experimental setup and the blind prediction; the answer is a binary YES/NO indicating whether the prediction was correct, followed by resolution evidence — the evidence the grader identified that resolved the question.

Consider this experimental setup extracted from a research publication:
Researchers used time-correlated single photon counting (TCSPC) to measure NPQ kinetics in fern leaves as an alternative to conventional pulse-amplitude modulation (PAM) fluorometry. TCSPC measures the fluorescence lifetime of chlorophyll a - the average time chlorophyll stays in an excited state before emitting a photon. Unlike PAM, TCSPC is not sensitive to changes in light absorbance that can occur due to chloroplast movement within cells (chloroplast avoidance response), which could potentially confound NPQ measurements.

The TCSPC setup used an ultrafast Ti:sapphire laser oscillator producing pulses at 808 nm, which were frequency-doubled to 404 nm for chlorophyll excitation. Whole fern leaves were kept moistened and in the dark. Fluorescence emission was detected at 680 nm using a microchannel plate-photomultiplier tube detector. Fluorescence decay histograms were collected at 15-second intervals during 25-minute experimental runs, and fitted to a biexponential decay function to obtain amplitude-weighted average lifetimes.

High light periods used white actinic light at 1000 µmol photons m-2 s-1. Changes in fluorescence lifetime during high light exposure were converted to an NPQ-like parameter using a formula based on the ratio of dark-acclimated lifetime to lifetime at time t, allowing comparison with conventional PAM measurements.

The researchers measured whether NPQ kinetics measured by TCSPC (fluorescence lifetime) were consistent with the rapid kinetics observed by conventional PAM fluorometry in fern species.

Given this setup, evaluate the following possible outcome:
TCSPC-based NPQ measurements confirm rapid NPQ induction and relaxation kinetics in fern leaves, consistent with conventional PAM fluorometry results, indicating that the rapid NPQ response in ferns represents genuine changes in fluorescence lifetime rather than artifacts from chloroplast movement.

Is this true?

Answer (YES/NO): YES